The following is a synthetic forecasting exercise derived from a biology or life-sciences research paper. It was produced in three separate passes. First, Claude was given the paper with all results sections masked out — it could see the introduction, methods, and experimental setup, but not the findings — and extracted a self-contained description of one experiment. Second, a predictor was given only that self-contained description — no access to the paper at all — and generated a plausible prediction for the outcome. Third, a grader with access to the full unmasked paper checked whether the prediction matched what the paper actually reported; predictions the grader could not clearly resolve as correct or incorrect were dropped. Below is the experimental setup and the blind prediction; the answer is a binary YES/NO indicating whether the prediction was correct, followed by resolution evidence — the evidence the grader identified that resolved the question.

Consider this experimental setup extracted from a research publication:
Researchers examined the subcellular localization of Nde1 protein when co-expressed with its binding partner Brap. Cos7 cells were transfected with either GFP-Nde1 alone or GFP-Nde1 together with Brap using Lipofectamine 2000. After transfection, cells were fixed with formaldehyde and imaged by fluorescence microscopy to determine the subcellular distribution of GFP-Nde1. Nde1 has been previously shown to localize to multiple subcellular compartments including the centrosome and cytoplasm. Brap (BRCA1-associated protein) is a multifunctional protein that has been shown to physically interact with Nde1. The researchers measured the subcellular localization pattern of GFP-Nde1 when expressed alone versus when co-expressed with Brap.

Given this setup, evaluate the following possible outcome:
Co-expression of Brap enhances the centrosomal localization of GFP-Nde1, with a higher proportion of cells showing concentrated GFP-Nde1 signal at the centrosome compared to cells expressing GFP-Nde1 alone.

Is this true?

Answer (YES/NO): NO